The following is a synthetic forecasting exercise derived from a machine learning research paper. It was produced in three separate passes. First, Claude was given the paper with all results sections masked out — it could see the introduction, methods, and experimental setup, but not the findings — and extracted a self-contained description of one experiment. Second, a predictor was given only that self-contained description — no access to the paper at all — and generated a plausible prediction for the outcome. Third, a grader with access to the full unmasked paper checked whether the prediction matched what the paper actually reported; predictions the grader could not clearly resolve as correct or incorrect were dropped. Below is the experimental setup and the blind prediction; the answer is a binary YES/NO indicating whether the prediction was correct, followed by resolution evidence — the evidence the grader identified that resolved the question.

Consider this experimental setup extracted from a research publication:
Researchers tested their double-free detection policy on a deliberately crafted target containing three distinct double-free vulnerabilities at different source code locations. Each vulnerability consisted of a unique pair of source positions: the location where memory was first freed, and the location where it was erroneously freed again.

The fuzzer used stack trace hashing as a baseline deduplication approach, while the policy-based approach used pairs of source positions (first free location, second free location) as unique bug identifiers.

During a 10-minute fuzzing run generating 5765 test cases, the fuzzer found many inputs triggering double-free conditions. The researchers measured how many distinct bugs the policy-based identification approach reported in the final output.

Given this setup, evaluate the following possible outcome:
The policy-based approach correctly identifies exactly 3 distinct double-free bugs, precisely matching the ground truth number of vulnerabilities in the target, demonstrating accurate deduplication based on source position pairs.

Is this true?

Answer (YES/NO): YES